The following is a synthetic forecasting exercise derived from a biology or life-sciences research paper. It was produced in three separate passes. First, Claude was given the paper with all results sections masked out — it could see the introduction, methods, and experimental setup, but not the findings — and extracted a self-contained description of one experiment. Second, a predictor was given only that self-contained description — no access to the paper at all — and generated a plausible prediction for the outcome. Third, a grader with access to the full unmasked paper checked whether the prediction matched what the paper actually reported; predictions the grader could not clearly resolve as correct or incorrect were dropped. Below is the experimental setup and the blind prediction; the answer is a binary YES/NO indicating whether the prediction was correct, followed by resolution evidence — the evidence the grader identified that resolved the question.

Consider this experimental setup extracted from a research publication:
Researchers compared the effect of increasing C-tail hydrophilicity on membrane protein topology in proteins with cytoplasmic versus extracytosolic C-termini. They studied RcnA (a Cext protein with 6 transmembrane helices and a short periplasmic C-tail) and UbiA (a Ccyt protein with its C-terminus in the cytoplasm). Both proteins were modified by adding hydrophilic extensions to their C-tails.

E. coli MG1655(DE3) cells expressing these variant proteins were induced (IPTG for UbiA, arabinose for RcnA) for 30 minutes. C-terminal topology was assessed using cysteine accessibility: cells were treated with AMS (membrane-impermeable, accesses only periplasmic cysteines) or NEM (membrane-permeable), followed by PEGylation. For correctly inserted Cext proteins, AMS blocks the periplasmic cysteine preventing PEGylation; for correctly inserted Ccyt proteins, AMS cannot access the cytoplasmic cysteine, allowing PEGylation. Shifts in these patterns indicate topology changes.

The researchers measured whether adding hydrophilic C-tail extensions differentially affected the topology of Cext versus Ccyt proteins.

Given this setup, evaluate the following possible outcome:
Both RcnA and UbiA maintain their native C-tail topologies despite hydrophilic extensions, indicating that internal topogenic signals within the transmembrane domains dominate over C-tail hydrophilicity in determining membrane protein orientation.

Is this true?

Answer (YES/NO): NO